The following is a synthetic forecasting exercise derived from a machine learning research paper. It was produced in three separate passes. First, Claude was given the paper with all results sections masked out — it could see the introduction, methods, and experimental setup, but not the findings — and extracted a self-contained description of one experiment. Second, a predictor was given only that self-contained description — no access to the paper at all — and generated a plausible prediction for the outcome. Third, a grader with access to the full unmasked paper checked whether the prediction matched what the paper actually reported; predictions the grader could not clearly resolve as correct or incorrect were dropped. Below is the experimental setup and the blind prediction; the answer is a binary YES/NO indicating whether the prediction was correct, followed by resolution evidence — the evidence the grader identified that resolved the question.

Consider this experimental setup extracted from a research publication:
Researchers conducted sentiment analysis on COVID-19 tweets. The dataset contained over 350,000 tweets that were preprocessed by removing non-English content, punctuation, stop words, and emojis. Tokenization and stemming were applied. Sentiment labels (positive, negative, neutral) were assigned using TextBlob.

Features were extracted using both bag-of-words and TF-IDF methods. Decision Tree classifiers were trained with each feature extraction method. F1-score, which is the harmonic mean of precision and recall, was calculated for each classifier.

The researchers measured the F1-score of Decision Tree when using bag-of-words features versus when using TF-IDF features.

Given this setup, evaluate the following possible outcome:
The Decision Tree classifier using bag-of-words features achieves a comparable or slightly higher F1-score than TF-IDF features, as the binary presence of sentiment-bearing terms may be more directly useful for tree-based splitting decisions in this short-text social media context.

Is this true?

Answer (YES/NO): YES